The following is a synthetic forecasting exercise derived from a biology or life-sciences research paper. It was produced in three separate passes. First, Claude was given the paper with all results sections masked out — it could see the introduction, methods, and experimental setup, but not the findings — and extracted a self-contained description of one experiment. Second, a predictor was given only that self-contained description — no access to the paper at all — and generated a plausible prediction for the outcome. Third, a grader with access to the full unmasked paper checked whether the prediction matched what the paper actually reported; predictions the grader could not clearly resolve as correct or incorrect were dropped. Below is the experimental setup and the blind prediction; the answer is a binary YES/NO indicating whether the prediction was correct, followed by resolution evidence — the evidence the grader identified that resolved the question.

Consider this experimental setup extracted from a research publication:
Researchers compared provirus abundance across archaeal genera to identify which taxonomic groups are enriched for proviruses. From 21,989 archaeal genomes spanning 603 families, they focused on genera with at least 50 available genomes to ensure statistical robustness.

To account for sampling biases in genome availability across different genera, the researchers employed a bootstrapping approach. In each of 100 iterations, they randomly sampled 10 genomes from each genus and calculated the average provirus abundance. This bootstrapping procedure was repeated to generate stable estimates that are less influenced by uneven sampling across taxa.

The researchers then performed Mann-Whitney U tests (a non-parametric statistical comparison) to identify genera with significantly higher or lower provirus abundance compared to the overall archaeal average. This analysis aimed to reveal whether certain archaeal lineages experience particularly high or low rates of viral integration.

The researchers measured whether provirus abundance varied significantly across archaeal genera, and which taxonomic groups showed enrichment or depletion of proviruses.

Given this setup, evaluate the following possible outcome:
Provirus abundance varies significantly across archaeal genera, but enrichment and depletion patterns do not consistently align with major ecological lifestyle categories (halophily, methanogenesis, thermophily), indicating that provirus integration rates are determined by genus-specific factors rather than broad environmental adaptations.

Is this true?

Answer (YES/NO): NO